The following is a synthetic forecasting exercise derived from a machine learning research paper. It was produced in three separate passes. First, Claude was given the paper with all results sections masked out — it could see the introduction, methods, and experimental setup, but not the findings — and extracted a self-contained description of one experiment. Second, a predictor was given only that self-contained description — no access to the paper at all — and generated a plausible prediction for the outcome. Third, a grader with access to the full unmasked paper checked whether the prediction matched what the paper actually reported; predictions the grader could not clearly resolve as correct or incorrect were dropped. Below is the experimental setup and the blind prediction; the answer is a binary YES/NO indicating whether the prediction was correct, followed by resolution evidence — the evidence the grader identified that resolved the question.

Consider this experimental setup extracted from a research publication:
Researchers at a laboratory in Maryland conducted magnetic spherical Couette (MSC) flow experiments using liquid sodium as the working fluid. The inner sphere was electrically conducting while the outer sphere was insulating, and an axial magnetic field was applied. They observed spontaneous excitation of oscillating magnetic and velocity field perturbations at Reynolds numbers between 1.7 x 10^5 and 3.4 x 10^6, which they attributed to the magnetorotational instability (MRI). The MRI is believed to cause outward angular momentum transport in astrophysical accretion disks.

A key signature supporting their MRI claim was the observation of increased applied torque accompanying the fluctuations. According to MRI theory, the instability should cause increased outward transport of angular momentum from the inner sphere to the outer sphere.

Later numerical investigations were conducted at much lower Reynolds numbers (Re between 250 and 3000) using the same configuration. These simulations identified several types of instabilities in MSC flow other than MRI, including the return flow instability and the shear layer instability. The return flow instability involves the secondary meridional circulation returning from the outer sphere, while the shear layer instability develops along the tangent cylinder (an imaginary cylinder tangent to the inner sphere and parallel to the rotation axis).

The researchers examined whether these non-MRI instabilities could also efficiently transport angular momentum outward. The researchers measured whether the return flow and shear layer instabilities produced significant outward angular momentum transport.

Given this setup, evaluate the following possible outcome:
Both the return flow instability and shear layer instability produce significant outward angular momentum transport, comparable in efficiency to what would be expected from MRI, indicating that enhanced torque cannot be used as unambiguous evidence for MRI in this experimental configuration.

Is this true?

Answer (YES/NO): YES